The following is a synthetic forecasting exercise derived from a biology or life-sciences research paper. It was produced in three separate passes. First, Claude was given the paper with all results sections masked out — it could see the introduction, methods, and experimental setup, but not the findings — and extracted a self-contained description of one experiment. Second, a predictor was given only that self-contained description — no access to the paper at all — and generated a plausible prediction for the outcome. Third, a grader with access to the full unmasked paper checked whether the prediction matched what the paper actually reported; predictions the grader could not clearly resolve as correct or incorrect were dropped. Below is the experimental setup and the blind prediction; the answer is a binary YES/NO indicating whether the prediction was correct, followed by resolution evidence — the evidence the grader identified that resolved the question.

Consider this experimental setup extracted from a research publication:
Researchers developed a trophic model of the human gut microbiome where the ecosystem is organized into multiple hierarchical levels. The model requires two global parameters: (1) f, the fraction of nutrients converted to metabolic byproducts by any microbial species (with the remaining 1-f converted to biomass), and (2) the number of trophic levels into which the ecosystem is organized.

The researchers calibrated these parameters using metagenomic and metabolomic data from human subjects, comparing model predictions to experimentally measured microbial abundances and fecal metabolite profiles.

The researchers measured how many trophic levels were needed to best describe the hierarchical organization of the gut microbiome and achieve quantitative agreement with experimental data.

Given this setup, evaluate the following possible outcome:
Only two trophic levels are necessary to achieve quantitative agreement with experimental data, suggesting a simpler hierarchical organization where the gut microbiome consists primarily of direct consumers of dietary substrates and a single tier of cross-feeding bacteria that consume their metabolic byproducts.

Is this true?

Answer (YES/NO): NO